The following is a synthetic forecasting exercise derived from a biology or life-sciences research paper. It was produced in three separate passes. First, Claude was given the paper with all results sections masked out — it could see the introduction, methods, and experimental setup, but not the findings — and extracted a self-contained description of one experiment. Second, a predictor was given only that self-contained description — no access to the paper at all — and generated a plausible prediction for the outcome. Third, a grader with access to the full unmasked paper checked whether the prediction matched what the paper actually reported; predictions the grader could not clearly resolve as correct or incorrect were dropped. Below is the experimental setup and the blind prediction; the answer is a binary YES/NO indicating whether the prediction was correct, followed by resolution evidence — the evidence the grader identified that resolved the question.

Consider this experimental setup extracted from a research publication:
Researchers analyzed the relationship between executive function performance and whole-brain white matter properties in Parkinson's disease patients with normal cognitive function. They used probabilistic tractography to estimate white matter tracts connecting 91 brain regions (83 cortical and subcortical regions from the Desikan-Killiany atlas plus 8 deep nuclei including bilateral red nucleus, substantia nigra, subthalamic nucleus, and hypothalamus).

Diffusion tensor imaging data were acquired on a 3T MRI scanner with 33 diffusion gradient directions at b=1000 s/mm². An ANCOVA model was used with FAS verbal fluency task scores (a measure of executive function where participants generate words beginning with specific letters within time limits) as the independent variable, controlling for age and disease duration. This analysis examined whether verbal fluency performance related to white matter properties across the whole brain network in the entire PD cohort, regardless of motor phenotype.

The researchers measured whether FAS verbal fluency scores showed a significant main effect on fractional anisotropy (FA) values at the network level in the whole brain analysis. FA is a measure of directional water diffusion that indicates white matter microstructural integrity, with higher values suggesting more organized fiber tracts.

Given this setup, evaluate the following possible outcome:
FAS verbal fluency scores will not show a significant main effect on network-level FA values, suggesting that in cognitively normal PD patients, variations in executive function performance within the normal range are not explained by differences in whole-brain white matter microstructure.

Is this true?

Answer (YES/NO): YES